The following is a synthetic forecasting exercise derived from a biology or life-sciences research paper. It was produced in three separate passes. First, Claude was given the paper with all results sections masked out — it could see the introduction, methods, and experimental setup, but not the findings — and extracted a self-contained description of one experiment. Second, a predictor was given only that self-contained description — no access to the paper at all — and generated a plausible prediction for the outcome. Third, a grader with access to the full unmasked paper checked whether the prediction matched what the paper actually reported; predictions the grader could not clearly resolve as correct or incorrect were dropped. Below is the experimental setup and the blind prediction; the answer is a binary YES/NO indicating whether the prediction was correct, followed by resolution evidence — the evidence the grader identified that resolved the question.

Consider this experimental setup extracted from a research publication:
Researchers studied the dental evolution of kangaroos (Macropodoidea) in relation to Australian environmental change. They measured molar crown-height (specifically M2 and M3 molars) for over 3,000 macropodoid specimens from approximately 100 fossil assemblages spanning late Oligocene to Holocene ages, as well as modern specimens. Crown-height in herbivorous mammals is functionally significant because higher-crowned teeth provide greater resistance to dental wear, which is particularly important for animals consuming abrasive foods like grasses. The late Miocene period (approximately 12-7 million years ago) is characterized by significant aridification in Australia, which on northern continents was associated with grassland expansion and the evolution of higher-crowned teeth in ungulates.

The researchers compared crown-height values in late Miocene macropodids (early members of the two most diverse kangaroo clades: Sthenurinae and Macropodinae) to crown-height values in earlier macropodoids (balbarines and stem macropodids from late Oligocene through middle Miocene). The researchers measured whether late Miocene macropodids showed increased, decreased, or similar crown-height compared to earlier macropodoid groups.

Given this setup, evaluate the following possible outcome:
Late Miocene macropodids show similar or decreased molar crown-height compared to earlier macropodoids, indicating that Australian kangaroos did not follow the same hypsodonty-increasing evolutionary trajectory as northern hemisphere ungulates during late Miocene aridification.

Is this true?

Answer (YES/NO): YES